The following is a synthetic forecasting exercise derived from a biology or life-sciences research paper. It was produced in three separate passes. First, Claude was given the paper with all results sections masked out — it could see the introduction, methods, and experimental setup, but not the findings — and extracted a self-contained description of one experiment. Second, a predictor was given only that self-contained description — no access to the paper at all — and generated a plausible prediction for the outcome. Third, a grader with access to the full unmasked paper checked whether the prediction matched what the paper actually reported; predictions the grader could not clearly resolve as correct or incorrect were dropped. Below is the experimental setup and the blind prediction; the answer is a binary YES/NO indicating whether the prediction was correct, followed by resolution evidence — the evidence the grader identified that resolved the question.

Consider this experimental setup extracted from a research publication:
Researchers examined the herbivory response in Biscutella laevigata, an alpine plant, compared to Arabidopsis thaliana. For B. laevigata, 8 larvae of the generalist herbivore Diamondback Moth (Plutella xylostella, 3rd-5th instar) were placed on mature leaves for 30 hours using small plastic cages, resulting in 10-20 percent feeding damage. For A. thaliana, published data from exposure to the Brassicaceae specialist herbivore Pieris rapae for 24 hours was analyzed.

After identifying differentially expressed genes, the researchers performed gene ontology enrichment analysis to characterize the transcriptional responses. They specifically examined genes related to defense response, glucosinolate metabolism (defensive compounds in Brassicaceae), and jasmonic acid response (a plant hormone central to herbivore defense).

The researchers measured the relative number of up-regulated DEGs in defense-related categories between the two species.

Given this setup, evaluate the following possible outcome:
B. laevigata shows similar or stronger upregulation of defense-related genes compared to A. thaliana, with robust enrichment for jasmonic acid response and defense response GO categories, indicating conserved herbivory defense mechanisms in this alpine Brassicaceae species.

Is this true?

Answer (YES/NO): YES